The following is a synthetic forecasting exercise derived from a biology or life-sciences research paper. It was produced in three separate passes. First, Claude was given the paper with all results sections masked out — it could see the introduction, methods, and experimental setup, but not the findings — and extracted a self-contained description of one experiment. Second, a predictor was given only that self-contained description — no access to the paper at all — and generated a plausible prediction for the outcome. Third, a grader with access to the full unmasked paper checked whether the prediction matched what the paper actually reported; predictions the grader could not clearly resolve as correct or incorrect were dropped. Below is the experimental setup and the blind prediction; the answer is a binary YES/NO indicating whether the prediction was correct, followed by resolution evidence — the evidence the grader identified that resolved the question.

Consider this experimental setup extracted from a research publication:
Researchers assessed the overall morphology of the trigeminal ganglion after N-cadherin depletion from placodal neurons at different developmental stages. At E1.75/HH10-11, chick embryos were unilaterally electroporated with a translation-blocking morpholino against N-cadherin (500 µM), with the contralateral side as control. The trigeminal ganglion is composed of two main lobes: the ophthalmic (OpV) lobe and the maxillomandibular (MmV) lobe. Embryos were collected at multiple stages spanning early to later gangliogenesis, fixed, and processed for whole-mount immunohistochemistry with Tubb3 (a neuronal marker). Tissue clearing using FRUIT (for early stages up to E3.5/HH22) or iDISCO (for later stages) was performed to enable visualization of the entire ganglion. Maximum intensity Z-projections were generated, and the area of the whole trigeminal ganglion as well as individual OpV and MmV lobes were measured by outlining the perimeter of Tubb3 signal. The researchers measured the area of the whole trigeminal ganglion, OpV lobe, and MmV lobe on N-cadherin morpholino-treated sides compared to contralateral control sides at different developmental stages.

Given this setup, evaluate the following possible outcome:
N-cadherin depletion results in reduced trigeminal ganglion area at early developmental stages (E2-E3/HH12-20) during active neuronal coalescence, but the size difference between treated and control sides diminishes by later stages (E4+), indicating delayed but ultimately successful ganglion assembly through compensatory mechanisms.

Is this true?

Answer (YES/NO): NO